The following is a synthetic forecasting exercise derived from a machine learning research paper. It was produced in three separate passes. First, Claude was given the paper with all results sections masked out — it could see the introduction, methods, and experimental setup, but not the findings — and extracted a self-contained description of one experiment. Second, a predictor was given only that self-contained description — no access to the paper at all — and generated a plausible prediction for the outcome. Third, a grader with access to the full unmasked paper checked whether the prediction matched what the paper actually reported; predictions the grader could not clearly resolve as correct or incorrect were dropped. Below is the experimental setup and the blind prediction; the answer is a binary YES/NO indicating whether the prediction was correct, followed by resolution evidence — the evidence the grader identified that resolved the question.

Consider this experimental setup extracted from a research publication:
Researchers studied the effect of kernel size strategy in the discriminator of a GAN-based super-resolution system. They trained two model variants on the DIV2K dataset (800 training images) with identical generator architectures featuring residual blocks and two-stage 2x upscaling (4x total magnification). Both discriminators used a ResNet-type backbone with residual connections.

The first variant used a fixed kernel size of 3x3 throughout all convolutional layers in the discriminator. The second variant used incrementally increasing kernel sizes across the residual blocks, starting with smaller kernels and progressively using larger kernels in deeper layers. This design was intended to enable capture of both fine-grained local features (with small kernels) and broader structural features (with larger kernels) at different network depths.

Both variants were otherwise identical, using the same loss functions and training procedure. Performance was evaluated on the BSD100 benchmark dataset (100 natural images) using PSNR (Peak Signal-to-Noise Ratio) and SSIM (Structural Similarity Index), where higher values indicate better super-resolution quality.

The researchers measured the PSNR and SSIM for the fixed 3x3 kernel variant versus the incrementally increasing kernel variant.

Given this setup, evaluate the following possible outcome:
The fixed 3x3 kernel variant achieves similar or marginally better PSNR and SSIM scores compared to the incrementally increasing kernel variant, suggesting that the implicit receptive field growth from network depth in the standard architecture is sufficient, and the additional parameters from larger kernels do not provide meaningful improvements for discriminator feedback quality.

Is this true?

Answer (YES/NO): NO